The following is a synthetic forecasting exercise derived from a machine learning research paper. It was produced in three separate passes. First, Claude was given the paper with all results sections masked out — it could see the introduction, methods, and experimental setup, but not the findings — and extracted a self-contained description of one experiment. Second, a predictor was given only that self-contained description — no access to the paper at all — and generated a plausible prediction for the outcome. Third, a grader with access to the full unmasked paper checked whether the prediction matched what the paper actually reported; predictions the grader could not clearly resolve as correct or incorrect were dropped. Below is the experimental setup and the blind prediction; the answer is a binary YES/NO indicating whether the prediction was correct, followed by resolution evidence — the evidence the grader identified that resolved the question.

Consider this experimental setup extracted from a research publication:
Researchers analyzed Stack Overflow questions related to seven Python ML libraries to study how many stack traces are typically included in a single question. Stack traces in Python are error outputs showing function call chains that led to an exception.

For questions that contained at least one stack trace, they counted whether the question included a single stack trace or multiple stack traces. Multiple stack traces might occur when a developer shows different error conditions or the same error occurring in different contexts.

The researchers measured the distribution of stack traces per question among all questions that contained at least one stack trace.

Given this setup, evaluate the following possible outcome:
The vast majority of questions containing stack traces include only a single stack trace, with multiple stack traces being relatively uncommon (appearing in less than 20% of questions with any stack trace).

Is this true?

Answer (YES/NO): YES